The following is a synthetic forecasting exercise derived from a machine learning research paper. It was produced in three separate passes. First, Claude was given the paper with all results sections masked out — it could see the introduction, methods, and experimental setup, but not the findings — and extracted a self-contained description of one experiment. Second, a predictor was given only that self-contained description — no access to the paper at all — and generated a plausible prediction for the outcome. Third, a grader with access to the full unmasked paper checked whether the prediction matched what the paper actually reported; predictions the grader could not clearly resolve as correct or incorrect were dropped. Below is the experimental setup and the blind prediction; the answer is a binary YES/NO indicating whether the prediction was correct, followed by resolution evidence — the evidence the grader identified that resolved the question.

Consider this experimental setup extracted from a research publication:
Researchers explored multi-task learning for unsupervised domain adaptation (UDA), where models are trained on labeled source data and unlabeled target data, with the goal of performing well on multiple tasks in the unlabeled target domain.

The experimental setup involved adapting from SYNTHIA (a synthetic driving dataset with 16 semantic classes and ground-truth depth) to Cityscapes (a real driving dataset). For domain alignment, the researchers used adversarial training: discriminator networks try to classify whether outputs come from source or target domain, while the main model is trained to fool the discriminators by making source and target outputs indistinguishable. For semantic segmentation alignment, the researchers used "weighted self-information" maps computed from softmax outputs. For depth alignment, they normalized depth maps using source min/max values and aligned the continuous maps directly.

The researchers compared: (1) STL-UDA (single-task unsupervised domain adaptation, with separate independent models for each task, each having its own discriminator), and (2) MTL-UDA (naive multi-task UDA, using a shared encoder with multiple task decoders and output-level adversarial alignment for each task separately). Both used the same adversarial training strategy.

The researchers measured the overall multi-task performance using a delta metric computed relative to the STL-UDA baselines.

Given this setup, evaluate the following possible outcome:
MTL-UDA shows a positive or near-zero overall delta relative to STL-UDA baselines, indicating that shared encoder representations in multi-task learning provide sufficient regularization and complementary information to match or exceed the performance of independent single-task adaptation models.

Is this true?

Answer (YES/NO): NO